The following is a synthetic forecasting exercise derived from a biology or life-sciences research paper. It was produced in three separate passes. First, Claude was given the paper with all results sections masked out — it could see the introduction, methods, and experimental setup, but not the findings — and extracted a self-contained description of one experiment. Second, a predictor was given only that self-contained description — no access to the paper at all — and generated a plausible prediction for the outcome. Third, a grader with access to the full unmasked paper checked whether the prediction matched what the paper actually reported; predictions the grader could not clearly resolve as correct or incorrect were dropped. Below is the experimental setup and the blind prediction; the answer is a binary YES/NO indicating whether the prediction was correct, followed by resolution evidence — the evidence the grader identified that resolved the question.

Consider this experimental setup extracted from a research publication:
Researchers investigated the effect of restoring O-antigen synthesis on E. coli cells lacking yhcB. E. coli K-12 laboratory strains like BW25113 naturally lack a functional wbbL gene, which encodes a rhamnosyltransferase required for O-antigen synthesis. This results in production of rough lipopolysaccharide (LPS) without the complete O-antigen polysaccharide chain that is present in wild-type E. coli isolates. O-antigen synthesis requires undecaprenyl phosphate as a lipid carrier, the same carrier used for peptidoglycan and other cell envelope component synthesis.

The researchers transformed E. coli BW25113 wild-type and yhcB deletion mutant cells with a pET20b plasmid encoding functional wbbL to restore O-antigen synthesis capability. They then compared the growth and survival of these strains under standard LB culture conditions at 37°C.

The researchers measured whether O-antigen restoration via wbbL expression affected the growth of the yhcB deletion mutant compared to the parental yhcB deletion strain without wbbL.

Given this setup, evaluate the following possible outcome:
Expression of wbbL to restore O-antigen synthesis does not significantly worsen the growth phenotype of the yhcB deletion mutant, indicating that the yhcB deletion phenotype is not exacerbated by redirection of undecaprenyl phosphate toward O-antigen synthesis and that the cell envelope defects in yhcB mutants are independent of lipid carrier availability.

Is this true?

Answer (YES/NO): NO